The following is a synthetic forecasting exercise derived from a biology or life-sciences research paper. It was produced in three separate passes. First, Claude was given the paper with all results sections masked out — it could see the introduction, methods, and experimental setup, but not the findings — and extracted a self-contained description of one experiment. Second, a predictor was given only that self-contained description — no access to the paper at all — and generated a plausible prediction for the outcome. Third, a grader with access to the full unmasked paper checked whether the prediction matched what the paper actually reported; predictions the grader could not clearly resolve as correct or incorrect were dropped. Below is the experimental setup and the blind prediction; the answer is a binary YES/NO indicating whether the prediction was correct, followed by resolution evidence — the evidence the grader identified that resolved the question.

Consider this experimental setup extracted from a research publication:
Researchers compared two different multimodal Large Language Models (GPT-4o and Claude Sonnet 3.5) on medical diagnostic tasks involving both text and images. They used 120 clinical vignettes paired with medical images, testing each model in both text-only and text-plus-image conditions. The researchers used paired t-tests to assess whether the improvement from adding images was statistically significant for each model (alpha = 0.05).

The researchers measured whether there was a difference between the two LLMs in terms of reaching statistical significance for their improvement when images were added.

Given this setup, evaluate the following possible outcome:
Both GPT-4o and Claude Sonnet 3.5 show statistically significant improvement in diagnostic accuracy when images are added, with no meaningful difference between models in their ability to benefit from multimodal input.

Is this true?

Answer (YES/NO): NO